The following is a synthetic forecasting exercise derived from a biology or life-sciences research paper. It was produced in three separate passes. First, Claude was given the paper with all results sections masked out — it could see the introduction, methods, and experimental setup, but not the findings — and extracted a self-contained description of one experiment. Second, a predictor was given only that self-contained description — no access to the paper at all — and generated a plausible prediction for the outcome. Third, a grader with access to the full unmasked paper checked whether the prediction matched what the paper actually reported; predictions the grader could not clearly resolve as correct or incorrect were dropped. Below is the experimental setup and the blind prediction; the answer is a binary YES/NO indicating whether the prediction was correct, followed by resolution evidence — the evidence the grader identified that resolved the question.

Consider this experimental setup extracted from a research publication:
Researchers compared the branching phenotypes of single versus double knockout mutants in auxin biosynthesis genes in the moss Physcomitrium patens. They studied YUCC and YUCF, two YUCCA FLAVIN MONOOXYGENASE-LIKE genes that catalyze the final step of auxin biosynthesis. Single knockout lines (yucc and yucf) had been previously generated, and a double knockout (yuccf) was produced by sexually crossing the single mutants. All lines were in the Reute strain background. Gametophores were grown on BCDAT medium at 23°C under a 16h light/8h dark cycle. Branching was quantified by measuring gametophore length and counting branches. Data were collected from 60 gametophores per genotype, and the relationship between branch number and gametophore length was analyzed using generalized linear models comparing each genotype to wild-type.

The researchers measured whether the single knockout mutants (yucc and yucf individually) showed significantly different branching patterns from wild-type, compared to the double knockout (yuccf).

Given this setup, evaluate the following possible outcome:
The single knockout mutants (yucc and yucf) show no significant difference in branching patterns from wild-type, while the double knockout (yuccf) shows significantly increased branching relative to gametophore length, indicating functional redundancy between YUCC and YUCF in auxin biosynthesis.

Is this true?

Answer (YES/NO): NO